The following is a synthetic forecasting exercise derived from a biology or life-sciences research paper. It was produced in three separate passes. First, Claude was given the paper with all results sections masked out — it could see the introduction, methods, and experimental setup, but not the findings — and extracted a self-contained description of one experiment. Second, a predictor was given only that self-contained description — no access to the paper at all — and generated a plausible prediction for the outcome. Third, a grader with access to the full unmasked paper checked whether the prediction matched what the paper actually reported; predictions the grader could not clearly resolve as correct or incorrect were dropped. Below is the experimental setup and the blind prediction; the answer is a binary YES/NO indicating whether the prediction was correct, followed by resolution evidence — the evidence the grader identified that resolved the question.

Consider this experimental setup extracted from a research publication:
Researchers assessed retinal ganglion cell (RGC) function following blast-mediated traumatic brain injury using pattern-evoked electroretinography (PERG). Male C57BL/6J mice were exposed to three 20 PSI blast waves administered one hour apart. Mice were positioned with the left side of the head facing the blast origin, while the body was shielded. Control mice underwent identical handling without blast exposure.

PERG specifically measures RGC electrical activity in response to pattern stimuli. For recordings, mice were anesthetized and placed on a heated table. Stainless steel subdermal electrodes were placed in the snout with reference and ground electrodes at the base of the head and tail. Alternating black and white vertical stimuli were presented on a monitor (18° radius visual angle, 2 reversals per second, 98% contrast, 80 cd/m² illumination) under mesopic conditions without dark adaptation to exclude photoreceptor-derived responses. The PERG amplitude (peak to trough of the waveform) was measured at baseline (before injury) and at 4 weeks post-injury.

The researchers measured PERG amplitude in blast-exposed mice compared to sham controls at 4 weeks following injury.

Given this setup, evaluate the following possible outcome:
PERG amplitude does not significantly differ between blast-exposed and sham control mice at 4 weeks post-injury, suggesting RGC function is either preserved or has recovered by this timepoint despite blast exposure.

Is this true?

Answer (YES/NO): NO